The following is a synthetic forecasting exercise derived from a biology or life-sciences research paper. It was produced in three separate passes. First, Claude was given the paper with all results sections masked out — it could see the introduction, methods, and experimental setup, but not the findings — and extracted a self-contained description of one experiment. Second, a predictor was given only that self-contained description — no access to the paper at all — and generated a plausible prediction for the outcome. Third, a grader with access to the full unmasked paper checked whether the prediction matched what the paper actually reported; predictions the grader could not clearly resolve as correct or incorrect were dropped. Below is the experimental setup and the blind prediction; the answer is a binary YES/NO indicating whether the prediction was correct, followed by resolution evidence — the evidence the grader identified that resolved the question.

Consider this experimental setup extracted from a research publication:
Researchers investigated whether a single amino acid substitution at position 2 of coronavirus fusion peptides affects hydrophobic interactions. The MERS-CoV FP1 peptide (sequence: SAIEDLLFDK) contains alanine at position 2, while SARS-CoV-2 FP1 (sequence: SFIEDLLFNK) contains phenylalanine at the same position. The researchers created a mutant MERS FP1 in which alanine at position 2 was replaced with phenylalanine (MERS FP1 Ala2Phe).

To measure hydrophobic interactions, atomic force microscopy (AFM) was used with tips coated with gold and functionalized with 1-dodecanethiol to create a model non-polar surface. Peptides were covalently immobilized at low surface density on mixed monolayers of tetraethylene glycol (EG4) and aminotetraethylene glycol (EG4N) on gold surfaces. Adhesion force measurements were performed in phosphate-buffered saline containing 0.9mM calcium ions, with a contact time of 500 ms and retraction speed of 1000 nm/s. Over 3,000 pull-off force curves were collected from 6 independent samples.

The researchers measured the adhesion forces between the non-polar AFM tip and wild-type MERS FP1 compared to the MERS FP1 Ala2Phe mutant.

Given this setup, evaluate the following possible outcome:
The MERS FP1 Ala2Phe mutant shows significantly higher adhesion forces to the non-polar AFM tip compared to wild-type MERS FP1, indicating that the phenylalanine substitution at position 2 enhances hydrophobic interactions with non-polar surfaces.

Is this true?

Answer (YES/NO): YES